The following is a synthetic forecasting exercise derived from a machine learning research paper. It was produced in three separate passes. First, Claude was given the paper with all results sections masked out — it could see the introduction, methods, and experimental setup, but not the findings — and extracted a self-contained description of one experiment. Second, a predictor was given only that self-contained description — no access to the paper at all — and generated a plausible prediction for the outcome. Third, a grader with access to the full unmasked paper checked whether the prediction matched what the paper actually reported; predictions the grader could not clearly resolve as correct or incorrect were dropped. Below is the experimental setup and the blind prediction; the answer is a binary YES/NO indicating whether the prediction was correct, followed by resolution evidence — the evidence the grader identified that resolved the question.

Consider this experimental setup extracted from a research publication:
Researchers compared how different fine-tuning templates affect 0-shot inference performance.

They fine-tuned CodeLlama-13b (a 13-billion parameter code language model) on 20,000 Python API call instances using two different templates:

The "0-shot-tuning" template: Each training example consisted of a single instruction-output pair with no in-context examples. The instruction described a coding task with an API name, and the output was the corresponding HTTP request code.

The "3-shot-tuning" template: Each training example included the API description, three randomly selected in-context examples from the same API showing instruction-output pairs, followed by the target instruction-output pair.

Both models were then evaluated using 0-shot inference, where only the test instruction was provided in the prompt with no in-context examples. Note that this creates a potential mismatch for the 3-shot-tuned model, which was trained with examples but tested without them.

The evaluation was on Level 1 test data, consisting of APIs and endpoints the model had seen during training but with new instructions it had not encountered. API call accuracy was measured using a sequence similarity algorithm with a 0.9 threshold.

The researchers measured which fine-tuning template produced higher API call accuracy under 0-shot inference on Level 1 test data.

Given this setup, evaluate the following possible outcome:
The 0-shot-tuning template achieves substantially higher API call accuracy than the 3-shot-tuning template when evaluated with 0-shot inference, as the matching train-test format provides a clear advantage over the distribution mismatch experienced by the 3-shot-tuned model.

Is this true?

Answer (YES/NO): NO